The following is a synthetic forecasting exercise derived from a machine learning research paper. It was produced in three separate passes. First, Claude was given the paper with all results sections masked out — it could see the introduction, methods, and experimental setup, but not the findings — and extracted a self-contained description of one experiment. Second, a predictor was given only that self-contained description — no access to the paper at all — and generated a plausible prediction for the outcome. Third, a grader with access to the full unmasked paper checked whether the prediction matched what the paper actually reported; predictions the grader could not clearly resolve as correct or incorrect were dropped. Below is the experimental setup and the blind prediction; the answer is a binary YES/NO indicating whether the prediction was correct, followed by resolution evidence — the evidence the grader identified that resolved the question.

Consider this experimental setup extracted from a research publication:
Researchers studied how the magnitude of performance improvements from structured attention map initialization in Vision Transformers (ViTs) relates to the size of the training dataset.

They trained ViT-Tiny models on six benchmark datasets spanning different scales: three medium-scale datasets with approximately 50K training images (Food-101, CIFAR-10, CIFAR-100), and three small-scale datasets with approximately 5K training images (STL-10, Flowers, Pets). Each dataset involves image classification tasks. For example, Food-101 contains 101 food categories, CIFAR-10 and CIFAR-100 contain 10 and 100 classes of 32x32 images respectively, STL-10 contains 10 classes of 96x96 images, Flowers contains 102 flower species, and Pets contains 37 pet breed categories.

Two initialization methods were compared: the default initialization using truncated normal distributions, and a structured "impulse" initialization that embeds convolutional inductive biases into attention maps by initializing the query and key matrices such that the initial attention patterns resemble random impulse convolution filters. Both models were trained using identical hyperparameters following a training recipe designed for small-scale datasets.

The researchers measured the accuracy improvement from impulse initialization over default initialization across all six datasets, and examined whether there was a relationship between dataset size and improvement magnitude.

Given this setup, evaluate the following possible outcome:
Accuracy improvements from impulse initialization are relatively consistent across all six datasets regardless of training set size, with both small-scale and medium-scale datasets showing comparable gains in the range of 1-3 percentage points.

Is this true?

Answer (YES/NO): NO